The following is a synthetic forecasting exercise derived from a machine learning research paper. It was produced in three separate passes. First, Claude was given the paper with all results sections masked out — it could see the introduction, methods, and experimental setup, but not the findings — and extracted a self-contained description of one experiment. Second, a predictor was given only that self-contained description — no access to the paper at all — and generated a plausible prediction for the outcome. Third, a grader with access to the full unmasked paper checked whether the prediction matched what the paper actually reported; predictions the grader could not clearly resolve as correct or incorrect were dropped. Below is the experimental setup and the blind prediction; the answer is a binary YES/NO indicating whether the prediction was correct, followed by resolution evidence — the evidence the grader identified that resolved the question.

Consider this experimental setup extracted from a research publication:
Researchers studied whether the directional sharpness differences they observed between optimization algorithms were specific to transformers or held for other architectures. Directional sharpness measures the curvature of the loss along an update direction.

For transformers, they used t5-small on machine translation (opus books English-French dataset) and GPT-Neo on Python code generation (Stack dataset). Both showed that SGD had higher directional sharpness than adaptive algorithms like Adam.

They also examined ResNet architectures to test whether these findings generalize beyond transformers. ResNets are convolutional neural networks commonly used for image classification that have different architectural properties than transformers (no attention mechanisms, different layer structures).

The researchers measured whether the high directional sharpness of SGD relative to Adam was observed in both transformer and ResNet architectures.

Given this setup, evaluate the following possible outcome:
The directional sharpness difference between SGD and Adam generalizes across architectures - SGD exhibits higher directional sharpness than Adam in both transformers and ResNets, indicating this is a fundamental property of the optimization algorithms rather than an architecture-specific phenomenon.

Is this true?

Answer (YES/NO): NO